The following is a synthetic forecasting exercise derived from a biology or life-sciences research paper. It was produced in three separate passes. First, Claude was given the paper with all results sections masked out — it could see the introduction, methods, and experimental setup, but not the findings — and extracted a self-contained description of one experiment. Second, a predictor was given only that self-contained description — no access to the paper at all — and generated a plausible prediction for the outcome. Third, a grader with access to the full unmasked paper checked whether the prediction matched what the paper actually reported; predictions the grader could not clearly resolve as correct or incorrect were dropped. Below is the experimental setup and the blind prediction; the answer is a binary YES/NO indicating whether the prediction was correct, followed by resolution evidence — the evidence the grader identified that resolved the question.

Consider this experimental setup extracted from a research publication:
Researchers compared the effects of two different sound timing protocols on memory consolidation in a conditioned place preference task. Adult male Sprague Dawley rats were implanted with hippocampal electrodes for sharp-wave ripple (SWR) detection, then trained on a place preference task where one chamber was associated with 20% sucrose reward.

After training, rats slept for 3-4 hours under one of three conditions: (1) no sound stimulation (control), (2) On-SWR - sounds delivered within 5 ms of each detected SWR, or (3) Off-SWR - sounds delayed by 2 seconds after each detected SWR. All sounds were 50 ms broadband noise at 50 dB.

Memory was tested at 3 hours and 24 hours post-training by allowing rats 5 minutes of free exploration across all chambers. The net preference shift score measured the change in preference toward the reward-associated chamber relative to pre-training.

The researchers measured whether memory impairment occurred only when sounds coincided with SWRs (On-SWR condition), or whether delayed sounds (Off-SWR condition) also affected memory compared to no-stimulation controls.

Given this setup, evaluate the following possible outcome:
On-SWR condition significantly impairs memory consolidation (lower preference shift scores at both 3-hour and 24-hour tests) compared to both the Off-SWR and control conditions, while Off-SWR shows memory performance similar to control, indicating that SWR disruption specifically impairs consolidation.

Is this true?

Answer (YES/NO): NO